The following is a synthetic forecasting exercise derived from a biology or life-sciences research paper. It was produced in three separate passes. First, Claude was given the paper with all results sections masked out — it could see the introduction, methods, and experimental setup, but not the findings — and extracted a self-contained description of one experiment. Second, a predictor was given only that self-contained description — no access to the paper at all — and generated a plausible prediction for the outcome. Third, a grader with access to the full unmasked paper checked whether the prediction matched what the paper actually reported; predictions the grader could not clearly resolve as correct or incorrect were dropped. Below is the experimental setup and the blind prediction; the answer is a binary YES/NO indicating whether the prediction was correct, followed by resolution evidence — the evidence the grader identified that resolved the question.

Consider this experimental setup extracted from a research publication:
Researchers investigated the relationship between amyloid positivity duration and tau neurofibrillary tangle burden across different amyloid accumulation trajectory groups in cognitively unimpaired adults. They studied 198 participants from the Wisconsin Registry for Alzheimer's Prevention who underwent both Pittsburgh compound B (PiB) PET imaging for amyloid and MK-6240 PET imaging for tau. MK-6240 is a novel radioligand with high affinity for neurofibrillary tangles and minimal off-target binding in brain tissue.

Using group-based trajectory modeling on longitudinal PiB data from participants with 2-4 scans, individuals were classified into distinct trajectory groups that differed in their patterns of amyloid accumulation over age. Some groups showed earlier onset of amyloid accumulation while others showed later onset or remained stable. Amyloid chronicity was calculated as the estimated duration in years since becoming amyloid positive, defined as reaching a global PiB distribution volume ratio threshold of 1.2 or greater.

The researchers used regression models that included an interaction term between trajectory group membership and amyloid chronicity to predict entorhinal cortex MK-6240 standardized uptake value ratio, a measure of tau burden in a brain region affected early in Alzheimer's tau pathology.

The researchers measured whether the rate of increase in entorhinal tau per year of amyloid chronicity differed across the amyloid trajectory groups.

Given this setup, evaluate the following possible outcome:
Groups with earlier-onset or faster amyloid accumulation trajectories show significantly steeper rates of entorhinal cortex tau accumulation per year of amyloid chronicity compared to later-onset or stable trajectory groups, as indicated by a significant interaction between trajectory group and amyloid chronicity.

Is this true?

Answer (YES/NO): YES